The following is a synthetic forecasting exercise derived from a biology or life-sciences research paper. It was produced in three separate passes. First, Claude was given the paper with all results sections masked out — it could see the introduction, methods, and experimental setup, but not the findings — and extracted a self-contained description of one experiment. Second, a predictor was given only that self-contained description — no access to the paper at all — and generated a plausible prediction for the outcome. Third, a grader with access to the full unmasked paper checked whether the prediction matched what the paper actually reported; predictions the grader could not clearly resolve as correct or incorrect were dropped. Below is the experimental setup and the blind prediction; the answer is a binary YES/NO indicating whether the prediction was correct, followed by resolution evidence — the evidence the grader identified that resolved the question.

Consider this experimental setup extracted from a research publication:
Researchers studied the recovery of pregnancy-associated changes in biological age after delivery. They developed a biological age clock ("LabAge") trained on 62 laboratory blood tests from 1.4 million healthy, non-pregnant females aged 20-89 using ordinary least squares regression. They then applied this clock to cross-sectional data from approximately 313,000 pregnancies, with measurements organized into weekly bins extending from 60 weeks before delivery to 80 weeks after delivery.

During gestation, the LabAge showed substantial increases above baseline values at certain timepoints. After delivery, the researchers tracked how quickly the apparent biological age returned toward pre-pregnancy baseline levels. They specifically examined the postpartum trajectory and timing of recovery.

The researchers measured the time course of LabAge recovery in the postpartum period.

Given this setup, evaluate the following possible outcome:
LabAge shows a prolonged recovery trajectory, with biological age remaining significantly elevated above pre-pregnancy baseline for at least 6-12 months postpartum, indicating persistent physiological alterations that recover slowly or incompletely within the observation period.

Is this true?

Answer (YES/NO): YES